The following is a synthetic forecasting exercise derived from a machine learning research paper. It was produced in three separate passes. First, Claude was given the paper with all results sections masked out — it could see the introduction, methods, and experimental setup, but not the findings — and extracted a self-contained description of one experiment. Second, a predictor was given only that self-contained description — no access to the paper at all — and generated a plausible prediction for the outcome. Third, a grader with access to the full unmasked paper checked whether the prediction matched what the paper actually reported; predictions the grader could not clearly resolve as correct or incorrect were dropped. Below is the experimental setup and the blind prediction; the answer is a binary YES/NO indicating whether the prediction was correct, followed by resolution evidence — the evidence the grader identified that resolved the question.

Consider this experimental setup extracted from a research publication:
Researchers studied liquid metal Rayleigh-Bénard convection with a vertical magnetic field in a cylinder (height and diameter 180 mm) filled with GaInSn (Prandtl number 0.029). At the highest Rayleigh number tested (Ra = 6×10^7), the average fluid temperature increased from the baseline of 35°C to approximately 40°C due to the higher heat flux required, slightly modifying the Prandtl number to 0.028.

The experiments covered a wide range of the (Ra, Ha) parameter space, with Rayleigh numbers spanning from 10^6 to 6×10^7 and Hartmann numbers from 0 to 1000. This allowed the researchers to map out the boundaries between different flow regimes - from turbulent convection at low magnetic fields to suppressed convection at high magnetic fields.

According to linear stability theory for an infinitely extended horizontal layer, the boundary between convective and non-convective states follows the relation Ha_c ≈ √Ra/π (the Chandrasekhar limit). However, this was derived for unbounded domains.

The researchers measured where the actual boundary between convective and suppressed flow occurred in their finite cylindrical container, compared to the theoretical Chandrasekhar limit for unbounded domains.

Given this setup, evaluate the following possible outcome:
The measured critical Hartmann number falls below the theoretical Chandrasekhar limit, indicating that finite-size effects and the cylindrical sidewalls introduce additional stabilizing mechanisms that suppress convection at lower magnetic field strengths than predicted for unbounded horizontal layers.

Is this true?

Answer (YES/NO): NO